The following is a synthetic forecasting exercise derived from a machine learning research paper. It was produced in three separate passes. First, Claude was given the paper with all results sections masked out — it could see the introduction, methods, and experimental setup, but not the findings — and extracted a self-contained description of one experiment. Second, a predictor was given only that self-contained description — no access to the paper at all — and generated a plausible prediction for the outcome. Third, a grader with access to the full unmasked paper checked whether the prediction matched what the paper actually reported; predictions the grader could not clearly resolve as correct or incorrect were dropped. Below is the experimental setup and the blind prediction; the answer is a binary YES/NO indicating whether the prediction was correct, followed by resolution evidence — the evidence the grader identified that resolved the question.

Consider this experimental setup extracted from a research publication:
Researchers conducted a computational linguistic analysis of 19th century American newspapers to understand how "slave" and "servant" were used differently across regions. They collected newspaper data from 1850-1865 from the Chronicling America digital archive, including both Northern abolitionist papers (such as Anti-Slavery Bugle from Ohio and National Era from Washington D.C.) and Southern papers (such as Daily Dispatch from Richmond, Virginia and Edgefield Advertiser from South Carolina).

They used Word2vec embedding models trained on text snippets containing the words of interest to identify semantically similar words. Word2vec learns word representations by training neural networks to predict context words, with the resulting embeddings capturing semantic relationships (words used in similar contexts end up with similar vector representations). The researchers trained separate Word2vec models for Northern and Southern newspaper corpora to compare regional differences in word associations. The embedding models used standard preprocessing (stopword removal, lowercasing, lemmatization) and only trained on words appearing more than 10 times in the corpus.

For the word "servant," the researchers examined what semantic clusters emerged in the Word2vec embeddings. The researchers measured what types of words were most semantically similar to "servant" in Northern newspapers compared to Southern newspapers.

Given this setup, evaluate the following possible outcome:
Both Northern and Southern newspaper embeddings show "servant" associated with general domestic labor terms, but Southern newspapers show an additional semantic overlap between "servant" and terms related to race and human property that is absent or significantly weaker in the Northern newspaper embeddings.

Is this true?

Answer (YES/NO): NO